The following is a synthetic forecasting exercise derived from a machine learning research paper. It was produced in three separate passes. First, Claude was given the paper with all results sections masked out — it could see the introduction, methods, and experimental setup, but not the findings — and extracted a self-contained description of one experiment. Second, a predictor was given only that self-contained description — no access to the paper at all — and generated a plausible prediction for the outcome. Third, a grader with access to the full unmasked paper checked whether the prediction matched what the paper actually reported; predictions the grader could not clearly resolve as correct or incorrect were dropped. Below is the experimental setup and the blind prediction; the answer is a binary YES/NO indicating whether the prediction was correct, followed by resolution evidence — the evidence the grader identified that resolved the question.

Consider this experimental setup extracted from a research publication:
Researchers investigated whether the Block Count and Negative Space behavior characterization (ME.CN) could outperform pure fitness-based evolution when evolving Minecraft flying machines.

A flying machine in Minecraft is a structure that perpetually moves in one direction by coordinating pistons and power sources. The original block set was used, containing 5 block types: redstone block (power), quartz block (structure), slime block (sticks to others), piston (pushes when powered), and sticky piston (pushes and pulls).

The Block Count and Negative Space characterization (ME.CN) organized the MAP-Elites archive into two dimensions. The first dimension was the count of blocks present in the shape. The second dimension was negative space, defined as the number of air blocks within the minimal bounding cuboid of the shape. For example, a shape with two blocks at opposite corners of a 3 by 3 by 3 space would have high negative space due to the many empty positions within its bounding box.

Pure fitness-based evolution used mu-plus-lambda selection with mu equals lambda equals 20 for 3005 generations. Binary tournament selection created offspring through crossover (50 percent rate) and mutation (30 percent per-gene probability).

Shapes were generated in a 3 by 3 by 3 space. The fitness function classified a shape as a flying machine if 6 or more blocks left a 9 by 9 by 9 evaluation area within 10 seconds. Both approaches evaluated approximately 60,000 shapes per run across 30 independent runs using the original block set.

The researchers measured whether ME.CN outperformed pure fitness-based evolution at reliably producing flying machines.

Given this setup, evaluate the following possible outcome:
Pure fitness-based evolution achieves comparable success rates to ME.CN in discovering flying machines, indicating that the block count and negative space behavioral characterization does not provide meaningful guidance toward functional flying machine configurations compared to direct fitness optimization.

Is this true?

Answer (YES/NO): YES